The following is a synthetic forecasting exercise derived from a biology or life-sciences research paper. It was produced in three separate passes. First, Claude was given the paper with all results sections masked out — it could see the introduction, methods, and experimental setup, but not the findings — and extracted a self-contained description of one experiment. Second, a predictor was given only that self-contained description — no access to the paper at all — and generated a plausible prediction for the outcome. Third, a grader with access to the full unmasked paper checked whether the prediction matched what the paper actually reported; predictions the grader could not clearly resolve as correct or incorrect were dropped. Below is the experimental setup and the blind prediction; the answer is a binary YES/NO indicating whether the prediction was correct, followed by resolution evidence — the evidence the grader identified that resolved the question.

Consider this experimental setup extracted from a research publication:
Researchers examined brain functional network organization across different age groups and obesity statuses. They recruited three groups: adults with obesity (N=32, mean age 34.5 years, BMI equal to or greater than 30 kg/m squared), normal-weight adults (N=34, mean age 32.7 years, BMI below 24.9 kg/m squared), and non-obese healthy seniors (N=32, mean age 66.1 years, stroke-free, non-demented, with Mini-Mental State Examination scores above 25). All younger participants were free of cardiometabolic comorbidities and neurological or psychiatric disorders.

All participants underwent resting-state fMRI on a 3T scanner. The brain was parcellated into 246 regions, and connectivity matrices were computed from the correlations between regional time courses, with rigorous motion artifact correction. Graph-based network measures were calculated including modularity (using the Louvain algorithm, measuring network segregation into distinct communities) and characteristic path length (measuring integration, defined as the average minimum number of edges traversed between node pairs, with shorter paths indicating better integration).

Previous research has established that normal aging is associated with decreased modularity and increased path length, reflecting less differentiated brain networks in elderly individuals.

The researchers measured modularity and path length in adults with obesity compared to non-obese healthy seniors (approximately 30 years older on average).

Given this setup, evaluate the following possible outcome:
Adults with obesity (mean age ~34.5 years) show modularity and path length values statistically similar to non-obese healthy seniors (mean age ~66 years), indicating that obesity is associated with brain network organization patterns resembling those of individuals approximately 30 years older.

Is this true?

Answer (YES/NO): NO